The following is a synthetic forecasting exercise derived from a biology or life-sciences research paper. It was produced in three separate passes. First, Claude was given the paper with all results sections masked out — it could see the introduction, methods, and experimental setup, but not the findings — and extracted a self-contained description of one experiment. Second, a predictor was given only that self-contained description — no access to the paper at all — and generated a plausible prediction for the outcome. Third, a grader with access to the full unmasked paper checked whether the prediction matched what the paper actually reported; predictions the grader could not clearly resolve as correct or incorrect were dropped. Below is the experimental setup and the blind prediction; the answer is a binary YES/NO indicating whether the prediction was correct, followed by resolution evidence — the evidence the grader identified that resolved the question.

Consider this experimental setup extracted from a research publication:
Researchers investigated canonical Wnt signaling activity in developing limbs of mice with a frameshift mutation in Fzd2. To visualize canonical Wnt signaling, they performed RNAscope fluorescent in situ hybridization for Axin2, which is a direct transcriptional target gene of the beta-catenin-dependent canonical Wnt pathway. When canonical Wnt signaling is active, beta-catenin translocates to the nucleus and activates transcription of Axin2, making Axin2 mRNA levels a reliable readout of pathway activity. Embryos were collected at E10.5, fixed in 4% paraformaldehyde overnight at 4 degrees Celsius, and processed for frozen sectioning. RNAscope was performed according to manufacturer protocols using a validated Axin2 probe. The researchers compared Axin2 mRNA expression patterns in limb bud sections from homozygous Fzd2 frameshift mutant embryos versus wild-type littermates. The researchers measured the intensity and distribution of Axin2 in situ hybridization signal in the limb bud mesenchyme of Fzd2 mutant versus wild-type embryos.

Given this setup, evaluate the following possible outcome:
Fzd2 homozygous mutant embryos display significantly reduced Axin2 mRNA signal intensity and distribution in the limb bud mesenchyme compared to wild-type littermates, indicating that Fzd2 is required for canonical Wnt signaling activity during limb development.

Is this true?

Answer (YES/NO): YES